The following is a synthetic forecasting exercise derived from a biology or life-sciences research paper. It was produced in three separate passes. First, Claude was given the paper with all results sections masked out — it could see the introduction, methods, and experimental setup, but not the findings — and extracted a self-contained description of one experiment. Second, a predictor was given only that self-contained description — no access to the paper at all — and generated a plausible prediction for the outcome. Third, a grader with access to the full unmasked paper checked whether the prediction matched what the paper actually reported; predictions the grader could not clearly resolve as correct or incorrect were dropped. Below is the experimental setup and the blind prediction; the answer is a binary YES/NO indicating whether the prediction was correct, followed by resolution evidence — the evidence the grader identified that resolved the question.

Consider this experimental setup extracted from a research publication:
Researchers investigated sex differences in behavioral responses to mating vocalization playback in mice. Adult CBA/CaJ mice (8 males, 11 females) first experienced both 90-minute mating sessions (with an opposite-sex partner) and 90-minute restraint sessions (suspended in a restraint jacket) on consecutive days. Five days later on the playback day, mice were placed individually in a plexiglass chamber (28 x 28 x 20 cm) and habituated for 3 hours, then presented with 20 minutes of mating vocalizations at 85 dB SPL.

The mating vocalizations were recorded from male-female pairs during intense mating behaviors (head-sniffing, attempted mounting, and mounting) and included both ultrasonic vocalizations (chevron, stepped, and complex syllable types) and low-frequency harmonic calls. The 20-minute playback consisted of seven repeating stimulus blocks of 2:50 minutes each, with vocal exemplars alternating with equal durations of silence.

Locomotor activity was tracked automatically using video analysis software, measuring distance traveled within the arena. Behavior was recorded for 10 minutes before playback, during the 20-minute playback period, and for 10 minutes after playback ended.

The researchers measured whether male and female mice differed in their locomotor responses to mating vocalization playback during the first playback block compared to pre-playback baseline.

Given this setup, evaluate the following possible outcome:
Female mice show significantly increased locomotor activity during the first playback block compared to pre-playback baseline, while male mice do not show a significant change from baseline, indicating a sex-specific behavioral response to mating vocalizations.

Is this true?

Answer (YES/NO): NO